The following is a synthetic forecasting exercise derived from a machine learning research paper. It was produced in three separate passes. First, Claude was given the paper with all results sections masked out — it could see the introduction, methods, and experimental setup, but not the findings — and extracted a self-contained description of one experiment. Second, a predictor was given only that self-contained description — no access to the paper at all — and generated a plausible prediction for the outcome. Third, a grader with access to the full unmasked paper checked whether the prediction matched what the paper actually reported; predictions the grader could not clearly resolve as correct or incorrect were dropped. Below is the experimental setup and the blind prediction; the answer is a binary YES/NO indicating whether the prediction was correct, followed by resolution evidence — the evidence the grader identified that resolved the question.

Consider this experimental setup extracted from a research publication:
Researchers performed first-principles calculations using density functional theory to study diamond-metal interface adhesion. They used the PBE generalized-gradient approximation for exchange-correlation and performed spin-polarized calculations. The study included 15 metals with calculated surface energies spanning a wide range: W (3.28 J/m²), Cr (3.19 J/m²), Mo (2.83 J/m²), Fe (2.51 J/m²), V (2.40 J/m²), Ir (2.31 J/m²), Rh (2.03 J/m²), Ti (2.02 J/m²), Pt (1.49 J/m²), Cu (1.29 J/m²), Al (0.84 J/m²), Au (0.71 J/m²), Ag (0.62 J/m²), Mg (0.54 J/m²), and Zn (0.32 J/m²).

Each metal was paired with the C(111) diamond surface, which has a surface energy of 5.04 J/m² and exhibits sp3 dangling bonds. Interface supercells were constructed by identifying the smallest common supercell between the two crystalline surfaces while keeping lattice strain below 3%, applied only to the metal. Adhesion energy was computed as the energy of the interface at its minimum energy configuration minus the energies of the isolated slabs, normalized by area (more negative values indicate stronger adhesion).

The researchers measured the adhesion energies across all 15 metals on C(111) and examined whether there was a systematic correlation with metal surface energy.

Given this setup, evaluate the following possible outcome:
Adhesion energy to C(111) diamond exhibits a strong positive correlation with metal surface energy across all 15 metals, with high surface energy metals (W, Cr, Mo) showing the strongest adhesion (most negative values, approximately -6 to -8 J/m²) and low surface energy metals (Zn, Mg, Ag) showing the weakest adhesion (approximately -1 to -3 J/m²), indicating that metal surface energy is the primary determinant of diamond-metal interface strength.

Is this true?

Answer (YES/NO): NO